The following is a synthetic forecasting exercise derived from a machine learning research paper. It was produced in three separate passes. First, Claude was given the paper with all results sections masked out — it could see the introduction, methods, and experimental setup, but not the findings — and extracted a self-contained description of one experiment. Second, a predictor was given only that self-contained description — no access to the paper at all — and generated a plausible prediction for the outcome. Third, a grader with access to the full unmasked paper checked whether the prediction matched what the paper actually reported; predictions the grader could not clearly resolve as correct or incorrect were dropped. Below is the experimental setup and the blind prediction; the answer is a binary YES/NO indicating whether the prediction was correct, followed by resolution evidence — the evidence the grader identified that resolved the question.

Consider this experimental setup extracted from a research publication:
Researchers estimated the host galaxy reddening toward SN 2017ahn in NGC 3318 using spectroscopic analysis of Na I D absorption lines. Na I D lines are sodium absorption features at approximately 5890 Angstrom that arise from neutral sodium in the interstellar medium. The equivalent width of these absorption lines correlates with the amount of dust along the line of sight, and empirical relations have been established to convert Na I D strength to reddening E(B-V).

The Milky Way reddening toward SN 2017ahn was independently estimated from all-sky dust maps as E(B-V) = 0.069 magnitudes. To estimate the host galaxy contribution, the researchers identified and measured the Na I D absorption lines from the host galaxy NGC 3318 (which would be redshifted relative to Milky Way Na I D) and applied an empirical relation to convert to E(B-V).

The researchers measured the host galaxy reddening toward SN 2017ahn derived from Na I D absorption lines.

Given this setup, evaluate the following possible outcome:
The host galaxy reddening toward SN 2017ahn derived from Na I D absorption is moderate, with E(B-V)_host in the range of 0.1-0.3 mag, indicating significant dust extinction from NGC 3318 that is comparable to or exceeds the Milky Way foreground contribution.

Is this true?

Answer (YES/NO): YES